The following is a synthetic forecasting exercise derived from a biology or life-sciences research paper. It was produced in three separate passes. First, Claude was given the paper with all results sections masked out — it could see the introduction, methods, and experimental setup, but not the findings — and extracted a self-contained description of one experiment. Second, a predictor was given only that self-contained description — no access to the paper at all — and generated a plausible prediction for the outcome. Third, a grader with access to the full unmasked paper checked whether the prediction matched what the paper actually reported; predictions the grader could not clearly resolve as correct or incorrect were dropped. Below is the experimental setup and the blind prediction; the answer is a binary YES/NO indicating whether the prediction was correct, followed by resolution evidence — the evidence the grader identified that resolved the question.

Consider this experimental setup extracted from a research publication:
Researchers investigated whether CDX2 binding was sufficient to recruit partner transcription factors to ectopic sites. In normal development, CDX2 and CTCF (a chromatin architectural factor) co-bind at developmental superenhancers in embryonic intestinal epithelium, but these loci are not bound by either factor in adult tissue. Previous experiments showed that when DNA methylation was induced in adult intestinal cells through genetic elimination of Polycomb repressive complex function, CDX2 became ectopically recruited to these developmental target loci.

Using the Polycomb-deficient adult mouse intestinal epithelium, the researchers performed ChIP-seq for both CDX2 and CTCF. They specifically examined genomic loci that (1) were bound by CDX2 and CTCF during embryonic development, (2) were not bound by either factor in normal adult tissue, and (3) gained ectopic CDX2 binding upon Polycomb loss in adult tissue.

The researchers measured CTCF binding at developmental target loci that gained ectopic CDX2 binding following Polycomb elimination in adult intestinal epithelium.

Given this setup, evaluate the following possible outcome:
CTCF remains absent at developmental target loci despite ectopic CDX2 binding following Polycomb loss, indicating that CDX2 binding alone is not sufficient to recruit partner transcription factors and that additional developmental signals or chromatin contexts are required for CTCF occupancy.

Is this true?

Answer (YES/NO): NO